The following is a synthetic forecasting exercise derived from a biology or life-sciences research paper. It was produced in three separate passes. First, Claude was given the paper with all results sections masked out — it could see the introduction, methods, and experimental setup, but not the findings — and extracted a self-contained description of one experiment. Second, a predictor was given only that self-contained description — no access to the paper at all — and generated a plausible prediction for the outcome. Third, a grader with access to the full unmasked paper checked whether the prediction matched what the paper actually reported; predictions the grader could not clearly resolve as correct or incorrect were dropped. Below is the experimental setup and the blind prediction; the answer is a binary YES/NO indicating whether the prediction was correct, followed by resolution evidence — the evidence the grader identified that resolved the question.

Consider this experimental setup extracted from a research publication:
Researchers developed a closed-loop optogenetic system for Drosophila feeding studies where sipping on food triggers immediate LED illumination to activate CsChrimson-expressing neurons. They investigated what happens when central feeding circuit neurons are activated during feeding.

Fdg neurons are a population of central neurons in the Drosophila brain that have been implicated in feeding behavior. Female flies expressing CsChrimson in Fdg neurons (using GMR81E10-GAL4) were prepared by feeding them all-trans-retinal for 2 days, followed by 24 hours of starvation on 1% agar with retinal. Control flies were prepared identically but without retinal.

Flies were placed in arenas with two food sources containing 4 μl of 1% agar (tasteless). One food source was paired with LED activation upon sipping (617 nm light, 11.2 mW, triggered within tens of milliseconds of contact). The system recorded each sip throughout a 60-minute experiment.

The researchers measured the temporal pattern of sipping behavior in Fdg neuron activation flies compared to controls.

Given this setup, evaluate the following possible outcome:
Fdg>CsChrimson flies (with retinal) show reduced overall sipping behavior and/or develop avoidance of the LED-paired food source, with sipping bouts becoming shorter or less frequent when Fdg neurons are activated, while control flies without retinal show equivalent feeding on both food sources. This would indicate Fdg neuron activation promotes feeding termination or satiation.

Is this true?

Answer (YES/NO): NO